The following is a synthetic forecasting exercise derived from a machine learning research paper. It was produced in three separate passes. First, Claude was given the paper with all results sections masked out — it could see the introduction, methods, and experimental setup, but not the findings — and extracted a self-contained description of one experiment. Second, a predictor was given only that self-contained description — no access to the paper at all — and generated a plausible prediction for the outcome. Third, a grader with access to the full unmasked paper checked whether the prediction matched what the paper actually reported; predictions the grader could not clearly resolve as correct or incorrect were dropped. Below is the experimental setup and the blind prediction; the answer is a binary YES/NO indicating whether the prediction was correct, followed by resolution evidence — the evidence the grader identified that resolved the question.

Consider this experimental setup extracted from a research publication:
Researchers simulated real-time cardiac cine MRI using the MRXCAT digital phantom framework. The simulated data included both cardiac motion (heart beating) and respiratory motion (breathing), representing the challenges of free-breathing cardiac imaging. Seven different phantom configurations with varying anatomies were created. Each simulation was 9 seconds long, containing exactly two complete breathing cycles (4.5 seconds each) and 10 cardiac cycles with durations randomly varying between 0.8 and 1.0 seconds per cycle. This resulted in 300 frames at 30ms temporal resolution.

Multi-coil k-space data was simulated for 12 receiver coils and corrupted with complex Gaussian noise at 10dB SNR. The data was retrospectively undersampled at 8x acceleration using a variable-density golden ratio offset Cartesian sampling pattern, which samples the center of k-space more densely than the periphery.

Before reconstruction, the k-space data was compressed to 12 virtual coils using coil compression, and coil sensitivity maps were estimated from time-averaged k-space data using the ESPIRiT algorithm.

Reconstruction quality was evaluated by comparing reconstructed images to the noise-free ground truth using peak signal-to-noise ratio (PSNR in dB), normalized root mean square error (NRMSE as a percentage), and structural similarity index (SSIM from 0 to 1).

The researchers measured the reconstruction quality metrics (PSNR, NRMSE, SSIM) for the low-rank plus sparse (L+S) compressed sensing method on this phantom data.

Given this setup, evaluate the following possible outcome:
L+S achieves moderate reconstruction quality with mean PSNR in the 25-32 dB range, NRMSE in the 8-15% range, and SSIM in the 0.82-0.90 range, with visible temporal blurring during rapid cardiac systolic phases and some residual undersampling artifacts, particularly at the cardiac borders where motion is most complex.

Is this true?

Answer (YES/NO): NO